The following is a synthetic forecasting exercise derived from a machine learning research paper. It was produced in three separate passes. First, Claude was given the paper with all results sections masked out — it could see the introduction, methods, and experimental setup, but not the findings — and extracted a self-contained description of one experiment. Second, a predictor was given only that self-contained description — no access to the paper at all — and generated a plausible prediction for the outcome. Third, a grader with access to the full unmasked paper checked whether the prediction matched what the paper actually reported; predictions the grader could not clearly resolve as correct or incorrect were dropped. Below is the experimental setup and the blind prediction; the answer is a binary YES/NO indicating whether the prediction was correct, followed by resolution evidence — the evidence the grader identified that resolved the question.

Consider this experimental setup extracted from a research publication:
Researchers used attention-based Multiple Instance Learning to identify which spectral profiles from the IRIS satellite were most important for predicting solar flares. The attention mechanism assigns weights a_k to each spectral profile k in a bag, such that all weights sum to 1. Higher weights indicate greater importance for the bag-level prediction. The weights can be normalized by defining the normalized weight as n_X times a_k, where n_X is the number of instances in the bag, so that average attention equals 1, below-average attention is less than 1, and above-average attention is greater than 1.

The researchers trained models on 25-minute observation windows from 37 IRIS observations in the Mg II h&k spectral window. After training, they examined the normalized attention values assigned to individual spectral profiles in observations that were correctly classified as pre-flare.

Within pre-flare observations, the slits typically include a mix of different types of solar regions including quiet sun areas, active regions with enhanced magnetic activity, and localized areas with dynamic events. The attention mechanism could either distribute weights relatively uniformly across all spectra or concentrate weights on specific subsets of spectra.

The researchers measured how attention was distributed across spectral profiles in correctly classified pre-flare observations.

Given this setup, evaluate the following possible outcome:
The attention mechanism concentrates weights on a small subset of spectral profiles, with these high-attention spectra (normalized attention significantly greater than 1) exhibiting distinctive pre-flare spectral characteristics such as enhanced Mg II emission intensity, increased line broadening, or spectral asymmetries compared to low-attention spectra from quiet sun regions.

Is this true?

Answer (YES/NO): NO